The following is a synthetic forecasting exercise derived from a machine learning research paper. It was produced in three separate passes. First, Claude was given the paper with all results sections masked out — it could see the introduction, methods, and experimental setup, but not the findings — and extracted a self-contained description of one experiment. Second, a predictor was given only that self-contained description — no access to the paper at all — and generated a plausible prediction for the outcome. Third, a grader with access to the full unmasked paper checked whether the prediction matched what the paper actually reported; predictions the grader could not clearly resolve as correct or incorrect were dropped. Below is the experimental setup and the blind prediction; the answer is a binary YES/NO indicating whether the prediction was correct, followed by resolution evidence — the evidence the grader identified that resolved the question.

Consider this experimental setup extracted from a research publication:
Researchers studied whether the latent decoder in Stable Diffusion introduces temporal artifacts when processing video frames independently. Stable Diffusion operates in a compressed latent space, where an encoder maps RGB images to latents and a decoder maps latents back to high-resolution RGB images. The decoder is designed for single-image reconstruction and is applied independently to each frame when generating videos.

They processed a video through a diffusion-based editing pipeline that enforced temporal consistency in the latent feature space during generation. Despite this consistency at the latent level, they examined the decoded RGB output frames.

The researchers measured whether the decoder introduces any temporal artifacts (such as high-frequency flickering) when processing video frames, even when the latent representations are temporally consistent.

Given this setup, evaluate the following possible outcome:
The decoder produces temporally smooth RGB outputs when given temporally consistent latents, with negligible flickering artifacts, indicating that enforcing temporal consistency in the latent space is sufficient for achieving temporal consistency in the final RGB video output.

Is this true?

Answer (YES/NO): NO